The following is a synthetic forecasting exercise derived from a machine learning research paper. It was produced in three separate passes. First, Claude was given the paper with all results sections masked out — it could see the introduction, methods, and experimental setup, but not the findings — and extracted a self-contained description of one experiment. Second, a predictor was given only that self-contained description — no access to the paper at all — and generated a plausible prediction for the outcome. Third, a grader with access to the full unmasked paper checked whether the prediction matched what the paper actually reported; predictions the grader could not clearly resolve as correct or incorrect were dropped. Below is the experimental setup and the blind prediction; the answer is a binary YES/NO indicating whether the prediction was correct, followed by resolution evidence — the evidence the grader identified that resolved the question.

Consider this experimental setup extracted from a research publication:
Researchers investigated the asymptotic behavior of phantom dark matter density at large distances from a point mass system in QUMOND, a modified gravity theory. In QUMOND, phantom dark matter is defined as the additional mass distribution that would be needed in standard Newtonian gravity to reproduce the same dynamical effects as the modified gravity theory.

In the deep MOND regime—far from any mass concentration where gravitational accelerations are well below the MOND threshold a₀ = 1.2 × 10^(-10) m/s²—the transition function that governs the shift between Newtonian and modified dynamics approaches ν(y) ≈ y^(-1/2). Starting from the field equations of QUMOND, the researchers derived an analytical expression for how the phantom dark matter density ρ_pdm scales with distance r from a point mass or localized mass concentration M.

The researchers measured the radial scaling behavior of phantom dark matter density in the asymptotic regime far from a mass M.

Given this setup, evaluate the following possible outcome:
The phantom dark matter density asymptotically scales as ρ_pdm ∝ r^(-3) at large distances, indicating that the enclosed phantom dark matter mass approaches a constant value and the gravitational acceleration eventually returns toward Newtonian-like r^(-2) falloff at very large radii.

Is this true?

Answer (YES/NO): NO